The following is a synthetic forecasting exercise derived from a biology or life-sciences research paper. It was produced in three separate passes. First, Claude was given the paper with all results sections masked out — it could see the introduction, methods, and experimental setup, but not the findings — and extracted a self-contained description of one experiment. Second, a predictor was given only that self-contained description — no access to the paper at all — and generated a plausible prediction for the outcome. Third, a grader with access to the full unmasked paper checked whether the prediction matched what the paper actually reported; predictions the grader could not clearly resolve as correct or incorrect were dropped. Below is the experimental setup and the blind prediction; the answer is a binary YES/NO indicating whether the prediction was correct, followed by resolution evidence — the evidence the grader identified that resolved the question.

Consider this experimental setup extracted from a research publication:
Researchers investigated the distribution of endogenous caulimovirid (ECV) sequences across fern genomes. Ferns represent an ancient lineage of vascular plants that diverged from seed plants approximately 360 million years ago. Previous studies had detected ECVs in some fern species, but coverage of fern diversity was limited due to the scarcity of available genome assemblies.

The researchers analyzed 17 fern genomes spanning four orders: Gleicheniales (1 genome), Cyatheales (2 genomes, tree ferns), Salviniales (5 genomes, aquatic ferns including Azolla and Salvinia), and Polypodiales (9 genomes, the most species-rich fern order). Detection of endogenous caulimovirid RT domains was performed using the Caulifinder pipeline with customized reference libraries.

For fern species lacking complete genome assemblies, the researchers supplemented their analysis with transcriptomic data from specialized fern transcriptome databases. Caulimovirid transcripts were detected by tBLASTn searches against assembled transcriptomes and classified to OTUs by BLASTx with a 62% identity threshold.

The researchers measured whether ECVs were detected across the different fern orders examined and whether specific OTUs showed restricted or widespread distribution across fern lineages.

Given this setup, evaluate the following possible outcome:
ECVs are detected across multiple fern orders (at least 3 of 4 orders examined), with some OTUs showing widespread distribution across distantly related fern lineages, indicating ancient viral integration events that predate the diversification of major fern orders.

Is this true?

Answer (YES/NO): YES